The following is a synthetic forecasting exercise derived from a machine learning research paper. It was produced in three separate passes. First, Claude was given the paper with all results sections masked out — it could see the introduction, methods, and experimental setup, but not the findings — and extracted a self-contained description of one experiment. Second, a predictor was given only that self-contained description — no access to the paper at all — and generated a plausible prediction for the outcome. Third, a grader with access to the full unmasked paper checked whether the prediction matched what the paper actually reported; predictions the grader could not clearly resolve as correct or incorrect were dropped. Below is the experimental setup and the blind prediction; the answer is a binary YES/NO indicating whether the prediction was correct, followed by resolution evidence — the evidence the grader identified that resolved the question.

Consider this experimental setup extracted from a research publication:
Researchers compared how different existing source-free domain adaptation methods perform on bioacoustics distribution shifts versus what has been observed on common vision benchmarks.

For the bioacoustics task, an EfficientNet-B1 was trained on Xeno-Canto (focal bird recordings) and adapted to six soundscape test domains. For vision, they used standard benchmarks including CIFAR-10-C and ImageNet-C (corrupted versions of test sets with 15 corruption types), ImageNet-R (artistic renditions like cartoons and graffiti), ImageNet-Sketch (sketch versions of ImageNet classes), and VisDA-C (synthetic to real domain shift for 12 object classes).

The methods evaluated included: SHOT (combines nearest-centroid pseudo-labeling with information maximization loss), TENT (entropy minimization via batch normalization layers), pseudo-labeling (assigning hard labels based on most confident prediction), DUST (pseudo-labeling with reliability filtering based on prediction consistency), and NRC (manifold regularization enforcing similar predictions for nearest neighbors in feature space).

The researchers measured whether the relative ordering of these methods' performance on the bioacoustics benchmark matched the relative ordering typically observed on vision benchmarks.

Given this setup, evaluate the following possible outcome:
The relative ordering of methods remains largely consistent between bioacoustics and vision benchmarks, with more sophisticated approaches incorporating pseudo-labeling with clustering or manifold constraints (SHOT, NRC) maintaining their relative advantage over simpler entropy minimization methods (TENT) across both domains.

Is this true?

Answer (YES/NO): NO